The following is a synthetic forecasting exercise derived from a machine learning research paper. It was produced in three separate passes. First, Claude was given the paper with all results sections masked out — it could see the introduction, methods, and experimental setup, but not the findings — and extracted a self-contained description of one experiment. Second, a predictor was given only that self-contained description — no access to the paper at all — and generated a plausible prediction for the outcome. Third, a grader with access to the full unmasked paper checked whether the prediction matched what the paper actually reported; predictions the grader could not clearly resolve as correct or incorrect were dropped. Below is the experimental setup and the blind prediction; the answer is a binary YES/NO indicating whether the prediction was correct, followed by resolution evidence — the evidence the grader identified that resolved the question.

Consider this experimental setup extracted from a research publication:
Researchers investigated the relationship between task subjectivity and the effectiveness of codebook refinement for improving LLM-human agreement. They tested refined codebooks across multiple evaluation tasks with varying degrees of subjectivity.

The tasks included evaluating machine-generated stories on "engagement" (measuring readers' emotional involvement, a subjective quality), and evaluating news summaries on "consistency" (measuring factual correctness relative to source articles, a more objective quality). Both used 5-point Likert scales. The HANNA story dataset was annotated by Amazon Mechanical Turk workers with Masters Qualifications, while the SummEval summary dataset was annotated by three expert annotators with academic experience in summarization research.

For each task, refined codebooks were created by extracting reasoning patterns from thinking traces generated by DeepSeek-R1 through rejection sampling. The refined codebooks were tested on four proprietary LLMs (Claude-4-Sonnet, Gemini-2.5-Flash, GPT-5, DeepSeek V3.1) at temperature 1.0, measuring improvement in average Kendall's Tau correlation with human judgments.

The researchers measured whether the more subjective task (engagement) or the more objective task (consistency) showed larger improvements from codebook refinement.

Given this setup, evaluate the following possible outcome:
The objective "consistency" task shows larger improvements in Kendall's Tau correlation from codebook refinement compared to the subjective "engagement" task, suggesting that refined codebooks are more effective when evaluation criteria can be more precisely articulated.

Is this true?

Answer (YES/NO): NO